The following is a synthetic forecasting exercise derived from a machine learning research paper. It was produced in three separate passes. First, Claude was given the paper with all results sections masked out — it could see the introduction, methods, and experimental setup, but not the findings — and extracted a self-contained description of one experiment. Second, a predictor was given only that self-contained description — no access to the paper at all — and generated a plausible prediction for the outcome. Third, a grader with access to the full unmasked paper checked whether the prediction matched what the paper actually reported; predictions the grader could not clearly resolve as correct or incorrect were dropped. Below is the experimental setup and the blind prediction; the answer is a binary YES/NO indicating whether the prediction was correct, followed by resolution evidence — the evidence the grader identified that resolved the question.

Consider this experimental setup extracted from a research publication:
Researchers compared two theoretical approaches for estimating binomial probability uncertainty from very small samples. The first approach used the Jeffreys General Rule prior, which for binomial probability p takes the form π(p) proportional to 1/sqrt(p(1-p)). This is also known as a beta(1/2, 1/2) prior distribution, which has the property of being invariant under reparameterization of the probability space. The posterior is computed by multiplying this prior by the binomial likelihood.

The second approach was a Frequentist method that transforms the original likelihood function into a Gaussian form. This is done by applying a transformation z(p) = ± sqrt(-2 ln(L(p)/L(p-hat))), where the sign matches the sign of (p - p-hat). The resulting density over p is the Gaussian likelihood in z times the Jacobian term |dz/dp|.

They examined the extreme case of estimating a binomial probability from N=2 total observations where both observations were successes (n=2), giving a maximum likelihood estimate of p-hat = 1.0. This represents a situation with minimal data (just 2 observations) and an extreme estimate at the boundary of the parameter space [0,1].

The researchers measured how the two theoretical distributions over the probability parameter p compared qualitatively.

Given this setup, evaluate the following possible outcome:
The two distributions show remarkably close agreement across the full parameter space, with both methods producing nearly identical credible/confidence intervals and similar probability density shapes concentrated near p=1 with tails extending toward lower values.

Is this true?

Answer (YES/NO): YES